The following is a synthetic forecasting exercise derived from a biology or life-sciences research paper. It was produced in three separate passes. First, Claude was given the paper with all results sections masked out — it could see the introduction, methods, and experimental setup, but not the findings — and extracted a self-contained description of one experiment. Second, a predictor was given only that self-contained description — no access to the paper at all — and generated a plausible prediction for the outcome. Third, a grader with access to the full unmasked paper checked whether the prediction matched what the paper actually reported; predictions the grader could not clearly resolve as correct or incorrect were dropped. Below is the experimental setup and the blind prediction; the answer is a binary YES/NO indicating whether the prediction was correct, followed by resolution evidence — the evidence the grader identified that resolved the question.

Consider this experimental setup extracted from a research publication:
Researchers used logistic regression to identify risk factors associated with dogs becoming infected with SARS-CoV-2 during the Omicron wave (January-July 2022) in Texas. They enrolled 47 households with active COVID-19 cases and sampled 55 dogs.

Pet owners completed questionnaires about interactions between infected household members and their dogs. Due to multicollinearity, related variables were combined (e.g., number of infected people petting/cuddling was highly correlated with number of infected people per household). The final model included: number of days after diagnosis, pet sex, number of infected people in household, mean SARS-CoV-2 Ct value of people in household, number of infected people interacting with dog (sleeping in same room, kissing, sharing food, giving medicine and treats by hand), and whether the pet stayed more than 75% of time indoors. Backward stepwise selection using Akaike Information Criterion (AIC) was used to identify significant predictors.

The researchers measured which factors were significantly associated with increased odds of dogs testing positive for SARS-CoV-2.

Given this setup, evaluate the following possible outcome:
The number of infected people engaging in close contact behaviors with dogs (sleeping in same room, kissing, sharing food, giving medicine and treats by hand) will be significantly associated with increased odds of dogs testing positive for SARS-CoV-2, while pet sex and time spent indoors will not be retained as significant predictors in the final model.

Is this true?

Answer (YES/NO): NO